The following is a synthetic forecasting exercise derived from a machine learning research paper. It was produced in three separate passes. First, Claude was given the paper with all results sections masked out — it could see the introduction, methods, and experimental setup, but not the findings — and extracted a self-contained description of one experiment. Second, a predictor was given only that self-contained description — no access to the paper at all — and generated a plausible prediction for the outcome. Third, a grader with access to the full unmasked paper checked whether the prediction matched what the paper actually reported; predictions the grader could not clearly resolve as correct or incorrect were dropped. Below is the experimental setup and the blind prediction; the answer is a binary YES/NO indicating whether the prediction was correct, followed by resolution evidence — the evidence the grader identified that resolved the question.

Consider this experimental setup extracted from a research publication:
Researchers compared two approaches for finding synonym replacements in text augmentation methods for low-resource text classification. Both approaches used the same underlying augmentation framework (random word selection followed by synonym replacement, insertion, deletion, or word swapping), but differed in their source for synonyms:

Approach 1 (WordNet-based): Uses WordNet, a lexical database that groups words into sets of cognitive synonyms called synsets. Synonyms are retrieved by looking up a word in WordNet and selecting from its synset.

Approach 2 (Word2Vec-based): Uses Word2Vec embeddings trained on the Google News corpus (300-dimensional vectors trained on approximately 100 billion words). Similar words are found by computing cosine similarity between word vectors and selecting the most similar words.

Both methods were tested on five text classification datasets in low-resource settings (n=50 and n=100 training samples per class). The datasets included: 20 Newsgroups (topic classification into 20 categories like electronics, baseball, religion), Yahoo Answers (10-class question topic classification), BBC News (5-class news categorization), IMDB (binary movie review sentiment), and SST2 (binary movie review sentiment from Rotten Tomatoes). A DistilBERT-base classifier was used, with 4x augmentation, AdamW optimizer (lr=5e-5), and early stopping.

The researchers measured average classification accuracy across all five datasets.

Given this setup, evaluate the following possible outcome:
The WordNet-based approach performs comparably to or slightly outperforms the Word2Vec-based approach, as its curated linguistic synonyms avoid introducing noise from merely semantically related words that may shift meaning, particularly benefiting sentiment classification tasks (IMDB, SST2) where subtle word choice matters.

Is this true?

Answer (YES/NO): NO